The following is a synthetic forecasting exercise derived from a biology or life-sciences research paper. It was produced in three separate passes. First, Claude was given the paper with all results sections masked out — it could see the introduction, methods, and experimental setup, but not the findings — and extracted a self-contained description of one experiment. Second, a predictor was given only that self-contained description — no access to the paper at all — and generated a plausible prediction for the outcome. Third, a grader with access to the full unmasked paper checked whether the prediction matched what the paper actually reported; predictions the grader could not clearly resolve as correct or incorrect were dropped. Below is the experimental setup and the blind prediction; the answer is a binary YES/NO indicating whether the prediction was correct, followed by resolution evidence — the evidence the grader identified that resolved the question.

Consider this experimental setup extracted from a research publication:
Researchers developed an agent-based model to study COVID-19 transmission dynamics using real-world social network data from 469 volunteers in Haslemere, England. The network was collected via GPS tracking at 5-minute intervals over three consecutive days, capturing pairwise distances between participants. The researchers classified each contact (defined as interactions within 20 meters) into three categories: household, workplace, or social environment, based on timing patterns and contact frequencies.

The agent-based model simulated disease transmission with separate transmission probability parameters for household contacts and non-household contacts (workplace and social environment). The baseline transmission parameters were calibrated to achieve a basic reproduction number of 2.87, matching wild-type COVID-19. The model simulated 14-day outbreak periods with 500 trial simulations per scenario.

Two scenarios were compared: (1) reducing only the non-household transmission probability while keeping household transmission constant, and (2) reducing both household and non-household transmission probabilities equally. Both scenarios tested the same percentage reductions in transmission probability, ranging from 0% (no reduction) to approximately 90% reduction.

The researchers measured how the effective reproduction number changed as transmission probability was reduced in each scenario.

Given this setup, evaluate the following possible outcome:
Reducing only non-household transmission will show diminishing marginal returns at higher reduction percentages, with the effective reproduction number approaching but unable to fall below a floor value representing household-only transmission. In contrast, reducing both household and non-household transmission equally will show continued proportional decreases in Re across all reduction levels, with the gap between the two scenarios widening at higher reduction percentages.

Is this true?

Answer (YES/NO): NO